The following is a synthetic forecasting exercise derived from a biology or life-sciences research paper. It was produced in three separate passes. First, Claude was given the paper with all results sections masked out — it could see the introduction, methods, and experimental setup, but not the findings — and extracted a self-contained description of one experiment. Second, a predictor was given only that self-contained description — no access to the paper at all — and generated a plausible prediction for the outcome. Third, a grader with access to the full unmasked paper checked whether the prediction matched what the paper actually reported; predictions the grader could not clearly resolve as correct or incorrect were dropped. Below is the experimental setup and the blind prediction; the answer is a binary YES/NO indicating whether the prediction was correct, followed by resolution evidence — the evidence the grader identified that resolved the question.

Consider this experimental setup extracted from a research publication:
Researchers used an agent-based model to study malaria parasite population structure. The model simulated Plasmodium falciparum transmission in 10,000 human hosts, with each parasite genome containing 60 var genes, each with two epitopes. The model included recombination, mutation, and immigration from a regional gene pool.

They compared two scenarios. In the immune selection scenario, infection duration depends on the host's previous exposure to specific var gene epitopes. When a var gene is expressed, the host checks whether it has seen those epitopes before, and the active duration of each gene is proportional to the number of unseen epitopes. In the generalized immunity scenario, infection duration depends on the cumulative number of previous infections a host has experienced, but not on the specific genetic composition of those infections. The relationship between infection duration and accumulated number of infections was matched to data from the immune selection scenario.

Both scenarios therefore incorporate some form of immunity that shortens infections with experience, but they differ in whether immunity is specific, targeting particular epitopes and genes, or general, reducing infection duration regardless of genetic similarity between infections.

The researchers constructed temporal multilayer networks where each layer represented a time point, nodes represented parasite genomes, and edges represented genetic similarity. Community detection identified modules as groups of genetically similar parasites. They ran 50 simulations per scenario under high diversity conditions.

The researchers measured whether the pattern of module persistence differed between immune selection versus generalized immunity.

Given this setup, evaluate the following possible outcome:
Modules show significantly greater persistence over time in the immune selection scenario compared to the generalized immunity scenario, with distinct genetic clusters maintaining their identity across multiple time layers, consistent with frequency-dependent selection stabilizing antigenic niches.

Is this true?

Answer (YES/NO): NO